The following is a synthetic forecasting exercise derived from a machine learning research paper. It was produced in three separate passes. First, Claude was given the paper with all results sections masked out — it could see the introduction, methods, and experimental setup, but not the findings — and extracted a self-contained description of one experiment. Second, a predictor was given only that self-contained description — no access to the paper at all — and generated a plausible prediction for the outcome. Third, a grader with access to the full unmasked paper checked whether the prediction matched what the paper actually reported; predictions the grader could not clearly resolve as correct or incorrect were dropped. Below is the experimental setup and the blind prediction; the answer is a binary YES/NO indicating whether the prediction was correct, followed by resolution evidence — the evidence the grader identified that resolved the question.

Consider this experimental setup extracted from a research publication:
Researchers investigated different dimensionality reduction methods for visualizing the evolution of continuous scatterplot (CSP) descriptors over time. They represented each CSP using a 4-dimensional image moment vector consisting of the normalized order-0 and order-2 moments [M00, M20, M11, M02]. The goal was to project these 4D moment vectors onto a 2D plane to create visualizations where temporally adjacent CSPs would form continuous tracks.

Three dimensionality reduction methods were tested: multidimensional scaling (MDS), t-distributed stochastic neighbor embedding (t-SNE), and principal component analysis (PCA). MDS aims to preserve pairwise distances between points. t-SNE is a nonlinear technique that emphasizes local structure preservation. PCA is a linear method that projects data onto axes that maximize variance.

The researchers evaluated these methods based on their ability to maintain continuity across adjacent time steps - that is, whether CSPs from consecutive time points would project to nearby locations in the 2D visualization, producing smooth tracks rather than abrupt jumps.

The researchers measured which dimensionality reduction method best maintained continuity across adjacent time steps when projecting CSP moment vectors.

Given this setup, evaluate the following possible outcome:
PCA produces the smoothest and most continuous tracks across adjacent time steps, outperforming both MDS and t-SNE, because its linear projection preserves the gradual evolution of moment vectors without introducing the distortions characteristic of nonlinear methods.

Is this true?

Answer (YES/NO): YES